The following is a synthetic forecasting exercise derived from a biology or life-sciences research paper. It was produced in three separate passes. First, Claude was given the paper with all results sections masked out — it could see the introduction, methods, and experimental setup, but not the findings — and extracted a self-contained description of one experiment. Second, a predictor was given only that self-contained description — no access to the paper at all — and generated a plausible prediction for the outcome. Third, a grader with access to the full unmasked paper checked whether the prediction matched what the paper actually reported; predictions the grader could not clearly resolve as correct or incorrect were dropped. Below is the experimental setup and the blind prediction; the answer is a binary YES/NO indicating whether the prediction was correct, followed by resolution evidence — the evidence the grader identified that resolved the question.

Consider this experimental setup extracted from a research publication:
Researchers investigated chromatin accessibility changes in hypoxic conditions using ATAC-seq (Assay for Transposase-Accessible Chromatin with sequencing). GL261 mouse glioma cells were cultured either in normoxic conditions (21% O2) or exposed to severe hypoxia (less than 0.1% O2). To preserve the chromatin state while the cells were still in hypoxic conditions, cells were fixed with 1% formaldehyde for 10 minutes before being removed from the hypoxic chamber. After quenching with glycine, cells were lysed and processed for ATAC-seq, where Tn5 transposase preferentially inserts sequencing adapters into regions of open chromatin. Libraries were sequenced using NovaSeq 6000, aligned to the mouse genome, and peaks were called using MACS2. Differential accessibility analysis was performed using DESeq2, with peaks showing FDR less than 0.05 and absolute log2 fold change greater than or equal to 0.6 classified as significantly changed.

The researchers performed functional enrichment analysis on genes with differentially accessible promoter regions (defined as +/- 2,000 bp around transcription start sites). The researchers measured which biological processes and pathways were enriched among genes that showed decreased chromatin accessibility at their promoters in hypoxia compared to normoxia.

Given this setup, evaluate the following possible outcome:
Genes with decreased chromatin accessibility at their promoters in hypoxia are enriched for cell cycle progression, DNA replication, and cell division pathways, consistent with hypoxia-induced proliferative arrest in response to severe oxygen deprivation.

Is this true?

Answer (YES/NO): NO